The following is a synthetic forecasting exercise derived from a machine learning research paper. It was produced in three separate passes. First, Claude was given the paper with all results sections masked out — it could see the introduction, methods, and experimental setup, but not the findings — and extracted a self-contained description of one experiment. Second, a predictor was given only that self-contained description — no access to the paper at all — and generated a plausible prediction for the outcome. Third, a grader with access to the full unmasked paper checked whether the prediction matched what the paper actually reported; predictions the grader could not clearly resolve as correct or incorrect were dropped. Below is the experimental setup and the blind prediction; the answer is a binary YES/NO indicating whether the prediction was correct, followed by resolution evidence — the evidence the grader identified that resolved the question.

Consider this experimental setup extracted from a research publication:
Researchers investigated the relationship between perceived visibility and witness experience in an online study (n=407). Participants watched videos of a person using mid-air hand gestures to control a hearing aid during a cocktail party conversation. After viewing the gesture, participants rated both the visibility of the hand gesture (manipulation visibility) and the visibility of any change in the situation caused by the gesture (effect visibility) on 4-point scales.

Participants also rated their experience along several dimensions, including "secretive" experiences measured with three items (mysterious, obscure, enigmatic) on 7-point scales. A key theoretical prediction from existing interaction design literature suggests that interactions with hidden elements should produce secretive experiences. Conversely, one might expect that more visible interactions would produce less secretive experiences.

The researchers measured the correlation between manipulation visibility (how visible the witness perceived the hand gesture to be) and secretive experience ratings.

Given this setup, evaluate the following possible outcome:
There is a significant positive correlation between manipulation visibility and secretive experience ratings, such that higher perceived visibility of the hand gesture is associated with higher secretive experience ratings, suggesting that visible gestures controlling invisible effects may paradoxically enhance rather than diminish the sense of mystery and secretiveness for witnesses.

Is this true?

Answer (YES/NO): YES